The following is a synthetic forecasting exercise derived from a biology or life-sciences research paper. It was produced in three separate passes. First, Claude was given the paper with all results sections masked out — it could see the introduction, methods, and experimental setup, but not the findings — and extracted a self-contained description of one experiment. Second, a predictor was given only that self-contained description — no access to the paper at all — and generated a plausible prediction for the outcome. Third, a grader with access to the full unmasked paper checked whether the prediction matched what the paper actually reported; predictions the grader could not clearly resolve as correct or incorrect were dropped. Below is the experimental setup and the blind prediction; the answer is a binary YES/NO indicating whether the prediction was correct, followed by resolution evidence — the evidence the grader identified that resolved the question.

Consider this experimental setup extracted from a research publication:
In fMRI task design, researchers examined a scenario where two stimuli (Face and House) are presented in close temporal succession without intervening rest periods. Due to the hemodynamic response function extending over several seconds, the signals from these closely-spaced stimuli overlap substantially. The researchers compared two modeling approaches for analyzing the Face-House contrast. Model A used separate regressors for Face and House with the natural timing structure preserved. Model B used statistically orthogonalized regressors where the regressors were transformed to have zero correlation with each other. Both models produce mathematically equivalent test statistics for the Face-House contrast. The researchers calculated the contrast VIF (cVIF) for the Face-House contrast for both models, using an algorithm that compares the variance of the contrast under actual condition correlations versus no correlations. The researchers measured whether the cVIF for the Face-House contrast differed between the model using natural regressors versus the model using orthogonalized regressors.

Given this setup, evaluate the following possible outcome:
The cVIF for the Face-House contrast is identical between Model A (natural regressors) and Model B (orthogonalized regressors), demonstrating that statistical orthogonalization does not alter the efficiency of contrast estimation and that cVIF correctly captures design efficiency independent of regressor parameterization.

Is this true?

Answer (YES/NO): YES